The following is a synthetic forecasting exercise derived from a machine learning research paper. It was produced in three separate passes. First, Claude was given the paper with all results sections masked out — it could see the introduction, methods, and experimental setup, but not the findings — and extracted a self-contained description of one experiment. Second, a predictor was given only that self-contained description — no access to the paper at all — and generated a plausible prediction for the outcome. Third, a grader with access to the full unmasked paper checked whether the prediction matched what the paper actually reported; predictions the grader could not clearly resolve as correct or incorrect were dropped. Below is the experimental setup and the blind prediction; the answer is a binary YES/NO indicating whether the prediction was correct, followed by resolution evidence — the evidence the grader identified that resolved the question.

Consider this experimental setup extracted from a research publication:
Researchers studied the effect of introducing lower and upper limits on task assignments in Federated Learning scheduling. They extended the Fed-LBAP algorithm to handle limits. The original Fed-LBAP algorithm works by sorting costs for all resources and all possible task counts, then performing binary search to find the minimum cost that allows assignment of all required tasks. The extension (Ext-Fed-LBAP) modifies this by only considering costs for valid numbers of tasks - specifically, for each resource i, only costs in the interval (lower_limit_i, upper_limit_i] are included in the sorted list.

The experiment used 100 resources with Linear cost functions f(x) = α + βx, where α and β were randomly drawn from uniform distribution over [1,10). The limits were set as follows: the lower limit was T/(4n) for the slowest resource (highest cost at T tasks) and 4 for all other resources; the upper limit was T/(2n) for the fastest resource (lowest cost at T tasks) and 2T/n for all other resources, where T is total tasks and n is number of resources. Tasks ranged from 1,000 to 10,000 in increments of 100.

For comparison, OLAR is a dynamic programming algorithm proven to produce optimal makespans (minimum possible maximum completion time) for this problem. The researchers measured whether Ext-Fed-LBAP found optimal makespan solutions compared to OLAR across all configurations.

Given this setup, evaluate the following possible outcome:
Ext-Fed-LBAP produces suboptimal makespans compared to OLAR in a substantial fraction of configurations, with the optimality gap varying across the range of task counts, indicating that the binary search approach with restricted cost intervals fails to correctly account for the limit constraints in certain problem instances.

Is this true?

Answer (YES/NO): NO